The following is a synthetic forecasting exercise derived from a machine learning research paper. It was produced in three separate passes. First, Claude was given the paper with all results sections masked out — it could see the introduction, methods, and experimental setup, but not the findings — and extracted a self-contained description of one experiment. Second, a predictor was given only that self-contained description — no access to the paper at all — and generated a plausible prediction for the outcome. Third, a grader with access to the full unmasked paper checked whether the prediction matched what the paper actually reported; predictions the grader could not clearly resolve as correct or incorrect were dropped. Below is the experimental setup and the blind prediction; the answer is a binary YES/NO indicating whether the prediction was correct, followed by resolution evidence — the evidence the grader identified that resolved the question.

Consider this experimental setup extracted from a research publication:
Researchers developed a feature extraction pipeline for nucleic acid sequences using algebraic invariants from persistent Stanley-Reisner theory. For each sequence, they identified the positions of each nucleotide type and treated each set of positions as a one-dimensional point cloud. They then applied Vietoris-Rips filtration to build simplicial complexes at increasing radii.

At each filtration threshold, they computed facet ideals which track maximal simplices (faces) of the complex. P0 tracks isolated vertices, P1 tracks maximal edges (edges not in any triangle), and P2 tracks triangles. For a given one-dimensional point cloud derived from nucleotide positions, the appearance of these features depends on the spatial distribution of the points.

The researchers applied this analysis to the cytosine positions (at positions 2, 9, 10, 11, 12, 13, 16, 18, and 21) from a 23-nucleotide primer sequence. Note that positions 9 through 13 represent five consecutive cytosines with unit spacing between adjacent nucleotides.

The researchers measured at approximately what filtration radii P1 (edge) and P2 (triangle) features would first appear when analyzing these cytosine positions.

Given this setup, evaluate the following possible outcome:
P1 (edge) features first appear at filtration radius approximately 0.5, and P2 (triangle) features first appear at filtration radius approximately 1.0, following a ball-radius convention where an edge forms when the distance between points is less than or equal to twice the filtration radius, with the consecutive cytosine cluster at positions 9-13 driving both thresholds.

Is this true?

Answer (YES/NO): NO